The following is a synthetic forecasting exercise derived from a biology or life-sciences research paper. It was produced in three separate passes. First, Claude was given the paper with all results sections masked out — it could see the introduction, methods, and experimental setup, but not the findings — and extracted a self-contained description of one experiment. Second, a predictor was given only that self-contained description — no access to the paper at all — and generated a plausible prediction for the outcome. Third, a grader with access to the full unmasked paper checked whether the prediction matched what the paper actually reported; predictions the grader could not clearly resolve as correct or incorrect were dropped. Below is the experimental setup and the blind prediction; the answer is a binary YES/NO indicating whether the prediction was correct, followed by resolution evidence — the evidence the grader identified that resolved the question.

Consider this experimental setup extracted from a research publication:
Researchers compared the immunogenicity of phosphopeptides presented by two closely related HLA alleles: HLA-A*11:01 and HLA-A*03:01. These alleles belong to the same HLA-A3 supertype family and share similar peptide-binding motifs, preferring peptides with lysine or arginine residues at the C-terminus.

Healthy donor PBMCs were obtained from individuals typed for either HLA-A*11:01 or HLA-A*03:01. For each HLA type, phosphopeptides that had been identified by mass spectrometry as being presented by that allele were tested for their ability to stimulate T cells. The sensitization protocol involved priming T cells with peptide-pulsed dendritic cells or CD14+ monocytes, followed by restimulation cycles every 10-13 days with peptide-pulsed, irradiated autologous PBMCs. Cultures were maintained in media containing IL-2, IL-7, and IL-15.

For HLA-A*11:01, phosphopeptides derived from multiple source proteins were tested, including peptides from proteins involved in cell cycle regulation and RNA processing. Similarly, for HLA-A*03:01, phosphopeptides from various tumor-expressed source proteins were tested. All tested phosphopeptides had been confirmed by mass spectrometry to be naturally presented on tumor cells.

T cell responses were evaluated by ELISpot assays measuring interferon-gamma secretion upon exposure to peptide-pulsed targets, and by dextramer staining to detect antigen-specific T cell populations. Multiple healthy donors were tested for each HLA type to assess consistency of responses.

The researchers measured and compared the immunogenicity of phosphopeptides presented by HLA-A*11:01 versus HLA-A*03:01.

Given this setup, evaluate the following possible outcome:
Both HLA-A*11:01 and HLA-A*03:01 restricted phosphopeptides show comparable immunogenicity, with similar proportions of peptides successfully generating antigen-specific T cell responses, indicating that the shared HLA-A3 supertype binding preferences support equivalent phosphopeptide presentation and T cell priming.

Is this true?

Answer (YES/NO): NO